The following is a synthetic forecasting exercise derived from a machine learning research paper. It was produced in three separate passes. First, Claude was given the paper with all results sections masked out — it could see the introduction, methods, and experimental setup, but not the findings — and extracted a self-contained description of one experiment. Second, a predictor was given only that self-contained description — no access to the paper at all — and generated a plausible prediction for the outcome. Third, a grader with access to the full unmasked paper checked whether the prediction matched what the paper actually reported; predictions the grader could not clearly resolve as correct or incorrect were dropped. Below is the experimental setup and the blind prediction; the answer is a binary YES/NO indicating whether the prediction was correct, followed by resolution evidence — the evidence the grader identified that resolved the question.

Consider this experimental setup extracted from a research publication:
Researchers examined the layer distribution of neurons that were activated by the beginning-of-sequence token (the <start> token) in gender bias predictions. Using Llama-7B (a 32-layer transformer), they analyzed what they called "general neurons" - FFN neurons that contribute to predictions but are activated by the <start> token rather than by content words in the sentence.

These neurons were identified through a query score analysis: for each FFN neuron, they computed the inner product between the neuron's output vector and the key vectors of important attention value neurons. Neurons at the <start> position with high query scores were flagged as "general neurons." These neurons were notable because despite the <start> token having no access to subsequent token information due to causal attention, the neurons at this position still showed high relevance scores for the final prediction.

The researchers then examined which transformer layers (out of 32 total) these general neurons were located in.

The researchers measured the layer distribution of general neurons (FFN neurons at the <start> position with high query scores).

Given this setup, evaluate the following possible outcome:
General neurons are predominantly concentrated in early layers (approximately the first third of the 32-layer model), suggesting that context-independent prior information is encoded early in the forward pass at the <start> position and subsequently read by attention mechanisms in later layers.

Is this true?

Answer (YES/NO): NO